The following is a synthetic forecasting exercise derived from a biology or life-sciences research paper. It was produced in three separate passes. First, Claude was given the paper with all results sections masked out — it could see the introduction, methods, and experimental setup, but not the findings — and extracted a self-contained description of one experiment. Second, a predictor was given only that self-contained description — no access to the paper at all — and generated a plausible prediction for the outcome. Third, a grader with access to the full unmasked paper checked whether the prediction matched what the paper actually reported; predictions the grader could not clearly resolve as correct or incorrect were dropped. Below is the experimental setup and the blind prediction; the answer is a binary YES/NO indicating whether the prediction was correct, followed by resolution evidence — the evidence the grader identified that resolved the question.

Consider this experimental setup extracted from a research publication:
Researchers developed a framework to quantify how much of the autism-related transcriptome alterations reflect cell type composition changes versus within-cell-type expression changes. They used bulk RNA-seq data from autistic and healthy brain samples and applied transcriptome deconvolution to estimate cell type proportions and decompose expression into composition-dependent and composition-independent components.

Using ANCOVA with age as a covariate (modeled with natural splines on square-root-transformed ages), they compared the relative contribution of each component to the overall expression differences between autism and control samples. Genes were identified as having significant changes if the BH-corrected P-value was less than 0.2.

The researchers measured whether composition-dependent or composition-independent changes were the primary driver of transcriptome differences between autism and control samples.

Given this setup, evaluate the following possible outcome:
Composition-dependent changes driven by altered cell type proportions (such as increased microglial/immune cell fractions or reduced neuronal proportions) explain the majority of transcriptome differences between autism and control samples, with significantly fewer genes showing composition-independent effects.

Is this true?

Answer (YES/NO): YES